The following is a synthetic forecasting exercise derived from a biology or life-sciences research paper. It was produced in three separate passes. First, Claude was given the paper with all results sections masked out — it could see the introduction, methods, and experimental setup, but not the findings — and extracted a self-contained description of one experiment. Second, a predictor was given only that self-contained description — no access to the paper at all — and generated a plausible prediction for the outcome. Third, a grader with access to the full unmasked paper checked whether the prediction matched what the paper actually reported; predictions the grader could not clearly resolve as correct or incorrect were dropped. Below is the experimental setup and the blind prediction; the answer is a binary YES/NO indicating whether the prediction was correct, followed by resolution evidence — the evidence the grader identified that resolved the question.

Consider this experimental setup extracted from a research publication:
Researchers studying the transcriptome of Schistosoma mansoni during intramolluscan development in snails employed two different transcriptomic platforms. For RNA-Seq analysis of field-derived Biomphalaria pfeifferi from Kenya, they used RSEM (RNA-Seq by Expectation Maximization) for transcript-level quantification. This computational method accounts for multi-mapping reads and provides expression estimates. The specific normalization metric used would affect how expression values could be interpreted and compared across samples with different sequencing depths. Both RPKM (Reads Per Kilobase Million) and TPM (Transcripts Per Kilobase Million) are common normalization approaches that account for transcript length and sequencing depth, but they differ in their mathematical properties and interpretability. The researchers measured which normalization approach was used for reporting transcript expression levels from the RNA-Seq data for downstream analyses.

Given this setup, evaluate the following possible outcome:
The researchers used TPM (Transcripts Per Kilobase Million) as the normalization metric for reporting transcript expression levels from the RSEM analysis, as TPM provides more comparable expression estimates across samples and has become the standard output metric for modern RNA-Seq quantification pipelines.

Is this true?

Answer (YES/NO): YES